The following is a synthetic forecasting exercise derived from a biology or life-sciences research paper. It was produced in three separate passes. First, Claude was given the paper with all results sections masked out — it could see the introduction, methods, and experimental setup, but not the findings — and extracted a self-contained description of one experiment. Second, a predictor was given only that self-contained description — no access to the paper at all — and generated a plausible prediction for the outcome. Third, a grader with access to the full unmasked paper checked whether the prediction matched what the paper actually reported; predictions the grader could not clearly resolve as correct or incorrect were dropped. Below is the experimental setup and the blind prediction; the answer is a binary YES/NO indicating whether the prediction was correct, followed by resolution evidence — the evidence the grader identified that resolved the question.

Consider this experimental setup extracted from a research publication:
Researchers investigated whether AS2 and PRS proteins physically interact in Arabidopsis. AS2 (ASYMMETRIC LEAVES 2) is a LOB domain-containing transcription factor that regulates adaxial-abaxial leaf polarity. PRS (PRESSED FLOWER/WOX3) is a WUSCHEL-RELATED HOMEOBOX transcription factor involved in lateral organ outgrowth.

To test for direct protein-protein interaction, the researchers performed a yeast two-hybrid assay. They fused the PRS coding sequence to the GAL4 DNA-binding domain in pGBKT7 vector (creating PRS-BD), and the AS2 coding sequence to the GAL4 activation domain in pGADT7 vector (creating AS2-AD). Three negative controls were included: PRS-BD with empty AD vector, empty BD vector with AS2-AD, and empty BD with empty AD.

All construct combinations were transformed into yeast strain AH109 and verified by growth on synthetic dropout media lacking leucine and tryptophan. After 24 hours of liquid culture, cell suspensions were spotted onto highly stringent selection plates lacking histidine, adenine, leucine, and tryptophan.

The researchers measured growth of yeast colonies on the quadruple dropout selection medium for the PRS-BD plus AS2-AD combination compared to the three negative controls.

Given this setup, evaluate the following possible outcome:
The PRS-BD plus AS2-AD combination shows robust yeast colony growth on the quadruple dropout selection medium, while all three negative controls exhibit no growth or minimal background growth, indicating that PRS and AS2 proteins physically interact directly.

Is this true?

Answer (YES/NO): YES